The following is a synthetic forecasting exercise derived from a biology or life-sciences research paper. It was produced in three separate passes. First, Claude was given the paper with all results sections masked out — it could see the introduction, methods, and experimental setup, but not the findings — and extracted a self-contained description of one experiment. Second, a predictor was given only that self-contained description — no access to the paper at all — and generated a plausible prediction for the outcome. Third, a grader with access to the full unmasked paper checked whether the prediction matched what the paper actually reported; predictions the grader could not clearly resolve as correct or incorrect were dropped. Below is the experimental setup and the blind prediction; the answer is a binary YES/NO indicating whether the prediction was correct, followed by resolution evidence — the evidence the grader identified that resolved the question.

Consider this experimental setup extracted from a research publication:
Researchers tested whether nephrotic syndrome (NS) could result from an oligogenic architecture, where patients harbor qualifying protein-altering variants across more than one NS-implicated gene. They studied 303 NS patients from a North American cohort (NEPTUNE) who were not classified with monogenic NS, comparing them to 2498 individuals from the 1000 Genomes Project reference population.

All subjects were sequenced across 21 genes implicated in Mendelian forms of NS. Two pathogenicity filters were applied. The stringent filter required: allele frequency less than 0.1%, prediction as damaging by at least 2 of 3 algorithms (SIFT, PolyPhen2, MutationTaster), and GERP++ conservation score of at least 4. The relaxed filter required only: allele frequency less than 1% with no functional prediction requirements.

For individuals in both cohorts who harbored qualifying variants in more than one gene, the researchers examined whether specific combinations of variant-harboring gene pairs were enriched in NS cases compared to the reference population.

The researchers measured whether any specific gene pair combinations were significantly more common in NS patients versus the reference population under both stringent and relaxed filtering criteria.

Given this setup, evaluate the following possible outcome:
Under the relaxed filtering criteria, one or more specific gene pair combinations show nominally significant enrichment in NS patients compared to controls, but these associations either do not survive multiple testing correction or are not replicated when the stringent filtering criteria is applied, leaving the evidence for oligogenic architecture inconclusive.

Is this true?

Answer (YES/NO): NO